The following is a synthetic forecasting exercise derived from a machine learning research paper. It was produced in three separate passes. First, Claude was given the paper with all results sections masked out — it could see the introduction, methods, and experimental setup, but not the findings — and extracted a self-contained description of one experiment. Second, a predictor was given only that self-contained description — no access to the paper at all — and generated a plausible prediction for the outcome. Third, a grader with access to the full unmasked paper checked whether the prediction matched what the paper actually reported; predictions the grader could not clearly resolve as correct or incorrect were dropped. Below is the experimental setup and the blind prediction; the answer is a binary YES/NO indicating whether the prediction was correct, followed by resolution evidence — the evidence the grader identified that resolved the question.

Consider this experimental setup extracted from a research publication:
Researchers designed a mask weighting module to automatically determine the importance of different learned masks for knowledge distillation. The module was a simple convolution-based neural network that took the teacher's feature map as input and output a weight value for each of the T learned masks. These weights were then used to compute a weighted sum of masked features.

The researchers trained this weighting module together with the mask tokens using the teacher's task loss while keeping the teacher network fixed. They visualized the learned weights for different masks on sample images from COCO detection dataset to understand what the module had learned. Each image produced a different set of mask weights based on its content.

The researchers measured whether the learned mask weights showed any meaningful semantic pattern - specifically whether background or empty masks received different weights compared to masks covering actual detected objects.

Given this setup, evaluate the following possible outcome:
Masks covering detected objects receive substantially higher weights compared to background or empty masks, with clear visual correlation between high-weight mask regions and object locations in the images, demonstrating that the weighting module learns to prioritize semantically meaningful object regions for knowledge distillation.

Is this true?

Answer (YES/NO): YES